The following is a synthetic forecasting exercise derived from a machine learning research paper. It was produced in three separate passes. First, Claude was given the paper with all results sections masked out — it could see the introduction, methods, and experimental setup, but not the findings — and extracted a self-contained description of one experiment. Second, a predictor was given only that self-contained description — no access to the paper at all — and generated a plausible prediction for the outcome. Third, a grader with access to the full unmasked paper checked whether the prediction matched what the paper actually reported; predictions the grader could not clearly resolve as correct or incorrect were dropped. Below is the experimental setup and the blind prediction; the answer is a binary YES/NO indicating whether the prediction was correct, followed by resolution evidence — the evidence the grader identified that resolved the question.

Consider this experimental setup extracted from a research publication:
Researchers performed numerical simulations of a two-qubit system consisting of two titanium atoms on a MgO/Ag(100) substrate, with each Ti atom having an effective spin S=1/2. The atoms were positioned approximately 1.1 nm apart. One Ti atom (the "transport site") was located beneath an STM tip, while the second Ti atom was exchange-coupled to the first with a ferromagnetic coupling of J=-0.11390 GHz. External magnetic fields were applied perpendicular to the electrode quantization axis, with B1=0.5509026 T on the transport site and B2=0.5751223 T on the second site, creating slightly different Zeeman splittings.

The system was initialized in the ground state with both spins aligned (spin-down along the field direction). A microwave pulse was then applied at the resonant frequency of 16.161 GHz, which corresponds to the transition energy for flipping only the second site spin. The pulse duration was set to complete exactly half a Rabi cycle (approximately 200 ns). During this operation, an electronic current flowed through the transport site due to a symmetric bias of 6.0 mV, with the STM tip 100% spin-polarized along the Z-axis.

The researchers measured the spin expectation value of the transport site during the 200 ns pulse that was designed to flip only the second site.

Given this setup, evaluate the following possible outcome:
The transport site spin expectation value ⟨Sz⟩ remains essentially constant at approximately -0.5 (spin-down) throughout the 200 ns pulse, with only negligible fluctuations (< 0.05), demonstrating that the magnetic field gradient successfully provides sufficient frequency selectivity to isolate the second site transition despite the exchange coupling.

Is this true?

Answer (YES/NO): NO